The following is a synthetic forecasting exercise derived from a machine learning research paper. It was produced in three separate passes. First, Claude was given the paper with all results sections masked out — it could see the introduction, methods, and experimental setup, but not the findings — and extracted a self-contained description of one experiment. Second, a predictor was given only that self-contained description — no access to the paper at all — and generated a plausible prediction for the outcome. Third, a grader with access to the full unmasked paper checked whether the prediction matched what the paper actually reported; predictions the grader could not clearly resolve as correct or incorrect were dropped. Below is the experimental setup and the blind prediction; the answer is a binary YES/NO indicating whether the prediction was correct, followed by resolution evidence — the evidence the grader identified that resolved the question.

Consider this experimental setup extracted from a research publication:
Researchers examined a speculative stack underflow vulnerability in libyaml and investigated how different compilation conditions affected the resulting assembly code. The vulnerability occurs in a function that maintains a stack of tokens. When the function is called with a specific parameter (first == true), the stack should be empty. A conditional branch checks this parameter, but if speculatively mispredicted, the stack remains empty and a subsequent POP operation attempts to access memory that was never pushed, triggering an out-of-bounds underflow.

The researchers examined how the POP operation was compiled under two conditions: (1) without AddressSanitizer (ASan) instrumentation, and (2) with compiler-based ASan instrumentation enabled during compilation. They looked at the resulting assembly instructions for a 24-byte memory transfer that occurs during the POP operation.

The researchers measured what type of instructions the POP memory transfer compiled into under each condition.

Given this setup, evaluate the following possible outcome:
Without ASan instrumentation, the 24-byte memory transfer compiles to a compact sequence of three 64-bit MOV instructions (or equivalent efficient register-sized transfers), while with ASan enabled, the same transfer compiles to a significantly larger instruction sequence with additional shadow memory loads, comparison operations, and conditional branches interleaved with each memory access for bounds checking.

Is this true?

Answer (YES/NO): NO